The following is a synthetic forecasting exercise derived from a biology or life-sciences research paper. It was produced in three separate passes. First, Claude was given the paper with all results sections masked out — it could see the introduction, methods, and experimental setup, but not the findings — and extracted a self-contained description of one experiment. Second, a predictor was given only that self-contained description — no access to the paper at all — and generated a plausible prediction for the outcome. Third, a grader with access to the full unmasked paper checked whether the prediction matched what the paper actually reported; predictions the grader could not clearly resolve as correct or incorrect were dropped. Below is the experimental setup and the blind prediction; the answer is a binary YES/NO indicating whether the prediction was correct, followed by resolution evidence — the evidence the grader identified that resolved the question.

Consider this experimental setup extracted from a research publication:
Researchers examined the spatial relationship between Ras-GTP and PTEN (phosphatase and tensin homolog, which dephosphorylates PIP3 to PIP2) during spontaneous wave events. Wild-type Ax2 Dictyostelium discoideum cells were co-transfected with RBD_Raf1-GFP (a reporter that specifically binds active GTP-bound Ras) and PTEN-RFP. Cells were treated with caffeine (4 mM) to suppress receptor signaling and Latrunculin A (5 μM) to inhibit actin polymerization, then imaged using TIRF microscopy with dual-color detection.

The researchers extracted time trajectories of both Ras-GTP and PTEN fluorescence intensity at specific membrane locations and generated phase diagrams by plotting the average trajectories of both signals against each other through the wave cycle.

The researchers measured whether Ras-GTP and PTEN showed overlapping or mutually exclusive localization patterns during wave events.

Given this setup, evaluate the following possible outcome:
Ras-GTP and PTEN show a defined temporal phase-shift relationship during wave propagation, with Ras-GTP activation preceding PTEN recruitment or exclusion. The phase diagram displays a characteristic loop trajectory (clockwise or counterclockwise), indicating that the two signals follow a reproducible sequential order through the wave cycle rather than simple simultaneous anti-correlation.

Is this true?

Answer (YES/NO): YES